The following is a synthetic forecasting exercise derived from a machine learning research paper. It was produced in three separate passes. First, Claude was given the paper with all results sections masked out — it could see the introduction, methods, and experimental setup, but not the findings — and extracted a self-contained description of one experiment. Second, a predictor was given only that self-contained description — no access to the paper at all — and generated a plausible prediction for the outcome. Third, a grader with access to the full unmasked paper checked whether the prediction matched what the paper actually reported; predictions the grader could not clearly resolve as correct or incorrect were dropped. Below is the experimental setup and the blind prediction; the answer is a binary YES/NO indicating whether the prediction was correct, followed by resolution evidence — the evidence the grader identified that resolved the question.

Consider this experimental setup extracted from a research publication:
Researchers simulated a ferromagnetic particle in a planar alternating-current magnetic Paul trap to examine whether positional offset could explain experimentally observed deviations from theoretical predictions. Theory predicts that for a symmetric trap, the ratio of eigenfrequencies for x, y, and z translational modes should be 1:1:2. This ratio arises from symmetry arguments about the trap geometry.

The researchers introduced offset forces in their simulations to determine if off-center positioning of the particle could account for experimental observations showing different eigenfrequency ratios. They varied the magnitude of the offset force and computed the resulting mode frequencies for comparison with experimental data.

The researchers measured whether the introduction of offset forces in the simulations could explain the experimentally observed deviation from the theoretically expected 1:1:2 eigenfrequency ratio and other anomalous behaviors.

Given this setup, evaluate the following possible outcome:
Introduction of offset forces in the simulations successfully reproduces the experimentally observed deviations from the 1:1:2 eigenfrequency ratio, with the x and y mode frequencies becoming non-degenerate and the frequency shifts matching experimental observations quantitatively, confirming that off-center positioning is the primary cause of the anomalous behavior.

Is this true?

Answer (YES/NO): NO